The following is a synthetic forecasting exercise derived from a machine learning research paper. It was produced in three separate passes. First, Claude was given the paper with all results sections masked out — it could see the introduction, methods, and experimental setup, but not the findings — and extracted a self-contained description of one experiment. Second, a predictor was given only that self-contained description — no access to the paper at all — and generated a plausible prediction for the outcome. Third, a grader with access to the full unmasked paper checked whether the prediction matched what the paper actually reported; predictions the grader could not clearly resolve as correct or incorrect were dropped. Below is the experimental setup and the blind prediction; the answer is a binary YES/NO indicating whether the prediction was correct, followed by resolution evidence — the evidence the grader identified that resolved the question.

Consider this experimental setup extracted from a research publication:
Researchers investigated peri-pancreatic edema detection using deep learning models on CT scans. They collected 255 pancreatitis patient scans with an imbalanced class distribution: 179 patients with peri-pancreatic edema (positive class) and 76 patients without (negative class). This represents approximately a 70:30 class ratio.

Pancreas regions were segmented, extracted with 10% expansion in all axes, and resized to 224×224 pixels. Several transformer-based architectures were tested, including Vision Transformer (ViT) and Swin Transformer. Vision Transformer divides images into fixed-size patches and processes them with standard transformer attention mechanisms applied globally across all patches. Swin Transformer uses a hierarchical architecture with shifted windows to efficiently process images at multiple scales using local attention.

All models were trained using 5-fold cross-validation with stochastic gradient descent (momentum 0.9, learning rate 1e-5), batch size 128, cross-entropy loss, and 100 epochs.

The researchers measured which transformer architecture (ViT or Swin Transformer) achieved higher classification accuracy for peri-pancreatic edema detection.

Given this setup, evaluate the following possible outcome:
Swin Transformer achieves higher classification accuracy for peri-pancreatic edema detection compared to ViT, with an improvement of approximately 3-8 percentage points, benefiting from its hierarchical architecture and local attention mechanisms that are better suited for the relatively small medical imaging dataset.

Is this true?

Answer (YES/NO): YES